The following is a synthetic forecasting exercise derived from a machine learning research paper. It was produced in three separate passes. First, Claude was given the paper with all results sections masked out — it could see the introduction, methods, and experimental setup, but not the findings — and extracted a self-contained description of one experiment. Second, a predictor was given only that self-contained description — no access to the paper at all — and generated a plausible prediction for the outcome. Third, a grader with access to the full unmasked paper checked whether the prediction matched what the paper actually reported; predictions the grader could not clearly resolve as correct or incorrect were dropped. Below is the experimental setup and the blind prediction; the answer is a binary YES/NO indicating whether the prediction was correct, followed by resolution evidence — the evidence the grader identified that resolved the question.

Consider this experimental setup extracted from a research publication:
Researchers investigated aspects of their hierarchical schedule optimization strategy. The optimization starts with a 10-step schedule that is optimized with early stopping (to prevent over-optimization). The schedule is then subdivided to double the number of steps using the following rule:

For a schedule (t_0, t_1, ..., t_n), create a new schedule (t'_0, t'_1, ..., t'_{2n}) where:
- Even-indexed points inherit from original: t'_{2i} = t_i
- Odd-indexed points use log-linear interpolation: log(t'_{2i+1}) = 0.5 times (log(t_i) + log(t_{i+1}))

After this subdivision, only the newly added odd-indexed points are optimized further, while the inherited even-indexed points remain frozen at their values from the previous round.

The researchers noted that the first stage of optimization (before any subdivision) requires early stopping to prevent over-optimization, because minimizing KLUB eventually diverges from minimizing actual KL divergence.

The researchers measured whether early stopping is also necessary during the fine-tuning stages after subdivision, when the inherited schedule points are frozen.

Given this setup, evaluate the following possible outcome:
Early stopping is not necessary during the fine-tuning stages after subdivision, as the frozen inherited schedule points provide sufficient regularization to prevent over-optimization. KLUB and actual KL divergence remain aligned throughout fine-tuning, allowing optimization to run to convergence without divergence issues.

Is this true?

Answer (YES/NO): YES